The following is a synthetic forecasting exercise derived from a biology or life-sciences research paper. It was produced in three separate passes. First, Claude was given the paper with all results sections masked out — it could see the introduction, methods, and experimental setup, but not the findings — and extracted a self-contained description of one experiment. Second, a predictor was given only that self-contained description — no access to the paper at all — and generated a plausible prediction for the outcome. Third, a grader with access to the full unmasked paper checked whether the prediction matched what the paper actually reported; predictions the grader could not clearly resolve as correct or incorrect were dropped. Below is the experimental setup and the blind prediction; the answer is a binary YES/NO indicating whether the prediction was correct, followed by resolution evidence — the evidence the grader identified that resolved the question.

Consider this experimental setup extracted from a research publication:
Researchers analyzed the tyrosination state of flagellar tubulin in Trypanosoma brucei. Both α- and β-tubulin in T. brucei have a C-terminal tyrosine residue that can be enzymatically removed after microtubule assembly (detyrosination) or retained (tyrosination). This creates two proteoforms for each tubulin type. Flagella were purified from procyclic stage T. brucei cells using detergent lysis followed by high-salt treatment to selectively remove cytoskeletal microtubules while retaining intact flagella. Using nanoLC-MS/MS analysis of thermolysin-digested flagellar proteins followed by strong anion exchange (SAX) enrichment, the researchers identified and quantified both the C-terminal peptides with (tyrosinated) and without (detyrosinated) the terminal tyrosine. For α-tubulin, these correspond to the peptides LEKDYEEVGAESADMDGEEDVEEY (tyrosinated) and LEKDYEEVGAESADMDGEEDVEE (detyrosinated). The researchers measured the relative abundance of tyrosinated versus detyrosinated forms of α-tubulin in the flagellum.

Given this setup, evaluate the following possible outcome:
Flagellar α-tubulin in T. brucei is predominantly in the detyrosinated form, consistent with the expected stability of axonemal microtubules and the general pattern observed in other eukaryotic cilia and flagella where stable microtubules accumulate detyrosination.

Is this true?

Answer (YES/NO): YES